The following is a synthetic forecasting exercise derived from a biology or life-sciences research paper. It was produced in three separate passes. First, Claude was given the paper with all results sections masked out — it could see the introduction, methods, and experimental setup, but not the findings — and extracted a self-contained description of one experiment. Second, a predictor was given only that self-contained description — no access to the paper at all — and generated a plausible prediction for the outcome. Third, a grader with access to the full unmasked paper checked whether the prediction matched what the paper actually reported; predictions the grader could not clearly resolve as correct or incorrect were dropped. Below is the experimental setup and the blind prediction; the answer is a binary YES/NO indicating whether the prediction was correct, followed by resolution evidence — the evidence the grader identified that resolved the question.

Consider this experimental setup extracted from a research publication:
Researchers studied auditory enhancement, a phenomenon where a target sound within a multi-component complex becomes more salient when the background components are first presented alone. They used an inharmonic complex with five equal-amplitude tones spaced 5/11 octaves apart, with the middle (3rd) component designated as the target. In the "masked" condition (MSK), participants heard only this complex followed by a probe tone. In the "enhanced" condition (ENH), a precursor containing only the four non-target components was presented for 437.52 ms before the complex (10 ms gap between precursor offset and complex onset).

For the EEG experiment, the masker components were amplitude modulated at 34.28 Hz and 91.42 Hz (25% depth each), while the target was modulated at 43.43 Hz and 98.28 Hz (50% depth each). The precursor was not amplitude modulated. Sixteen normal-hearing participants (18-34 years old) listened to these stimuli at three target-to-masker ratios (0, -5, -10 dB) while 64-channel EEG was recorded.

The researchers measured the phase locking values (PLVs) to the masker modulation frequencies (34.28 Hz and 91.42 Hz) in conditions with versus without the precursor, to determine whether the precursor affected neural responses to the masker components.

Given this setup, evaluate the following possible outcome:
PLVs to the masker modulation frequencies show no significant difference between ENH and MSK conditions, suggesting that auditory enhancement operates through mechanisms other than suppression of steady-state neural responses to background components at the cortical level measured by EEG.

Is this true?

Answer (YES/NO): YES